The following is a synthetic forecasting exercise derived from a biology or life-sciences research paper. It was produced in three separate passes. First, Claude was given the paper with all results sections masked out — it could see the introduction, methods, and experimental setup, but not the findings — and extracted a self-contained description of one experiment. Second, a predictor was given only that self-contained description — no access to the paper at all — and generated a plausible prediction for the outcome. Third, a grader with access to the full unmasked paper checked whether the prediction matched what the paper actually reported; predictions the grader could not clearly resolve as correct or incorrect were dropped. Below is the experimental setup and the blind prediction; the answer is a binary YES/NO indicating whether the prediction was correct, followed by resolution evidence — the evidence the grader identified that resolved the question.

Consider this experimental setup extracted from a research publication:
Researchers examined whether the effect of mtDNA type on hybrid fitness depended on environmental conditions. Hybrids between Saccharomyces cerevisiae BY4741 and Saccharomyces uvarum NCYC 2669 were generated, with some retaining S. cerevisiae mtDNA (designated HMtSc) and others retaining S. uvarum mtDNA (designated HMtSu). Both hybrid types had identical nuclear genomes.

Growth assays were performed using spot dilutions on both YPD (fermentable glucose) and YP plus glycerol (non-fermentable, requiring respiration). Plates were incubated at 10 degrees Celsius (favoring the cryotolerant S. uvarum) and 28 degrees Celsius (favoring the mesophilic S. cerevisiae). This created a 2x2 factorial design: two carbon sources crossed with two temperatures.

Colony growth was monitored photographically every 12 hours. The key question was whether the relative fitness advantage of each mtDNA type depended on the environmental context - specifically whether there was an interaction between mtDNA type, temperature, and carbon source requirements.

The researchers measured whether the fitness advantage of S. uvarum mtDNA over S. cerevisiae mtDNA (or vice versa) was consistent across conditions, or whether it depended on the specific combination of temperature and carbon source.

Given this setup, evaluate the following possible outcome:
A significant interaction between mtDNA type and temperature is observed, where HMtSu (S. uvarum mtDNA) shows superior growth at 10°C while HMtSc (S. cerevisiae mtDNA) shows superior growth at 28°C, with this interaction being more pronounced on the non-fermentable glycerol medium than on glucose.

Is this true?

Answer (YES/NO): NO